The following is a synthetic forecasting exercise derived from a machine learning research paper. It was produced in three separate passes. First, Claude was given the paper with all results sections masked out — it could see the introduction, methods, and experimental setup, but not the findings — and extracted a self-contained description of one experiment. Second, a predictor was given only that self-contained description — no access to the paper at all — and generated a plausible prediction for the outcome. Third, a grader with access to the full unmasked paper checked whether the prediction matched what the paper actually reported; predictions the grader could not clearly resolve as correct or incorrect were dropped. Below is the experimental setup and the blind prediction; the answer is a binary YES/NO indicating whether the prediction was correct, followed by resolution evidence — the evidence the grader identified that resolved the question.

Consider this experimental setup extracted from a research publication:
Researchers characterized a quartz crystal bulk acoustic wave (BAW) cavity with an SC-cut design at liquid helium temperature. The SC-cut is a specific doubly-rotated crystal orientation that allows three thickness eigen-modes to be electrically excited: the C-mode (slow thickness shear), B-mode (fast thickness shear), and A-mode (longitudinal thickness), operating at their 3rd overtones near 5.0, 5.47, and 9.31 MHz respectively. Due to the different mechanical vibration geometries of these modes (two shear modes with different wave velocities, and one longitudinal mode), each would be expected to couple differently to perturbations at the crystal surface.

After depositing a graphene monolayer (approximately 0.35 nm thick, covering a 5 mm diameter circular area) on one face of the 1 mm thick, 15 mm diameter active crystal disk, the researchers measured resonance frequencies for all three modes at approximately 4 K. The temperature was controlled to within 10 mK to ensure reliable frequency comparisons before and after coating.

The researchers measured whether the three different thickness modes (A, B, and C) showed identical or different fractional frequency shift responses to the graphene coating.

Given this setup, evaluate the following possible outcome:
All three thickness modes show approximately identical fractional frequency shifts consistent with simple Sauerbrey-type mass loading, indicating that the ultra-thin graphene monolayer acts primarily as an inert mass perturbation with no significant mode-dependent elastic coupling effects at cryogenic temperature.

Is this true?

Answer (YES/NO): NO